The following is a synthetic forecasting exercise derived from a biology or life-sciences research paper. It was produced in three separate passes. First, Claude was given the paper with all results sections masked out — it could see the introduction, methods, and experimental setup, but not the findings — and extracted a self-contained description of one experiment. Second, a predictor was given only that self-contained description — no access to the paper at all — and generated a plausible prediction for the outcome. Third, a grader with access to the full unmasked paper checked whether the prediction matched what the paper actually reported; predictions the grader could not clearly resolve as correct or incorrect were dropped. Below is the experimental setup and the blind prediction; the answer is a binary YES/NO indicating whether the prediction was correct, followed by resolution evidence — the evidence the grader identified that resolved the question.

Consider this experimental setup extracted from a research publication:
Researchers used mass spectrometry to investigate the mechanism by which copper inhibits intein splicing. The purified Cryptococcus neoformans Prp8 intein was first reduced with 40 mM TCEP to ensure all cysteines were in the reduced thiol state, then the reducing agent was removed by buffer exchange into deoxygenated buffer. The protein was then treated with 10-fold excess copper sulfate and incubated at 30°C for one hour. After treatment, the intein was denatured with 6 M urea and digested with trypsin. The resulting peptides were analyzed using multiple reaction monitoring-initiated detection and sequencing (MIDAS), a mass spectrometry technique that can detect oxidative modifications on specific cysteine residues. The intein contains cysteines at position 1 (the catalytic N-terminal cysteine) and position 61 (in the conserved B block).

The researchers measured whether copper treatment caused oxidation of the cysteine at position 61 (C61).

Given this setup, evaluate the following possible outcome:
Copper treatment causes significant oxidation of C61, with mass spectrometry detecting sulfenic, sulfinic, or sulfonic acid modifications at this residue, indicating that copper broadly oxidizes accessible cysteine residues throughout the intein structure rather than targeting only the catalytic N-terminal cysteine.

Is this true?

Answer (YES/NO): NO